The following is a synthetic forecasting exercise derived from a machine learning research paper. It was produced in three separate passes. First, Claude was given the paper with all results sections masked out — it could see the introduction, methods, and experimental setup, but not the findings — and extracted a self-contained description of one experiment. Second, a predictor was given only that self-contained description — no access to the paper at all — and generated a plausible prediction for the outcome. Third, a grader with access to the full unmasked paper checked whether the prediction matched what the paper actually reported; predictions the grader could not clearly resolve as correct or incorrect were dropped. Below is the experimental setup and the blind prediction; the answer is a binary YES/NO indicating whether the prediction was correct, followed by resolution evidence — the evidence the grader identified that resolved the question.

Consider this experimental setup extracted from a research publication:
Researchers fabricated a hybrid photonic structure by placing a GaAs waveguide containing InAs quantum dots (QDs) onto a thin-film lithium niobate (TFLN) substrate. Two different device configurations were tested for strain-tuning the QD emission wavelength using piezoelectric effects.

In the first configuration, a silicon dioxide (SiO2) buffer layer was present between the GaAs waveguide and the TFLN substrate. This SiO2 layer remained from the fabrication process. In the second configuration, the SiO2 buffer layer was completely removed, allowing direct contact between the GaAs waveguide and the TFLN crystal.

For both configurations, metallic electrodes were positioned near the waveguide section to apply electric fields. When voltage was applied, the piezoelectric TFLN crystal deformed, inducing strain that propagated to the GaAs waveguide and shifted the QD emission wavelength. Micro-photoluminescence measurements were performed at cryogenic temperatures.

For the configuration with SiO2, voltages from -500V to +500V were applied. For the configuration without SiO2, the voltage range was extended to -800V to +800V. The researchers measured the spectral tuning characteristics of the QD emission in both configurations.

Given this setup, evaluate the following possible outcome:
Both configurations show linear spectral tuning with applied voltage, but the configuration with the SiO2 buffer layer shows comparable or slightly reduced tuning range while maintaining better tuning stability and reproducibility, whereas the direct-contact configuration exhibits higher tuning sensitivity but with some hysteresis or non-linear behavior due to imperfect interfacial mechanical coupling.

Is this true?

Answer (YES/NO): NO